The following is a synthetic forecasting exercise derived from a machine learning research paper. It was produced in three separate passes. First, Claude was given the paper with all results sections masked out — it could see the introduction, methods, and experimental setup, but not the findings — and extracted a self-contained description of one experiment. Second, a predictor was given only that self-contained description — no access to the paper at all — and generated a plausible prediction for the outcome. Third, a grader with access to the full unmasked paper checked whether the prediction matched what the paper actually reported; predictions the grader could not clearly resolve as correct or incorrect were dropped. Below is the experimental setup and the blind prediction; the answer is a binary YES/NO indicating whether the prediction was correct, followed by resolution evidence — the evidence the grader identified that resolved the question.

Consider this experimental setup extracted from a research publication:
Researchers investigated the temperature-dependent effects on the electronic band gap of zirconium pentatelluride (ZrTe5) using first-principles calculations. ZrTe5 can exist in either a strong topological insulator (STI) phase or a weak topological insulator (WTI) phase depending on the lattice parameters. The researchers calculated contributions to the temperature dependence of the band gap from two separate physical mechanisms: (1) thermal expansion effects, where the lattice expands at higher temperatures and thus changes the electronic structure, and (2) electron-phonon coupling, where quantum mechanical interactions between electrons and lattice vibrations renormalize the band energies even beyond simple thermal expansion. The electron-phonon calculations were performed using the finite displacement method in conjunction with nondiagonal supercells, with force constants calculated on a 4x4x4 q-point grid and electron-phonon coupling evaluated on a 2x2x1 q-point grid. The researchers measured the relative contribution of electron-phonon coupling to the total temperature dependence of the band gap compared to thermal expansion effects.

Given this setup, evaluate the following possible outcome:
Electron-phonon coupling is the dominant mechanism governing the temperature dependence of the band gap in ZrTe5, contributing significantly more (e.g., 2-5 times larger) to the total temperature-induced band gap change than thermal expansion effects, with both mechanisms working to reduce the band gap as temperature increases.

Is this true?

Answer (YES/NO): NO